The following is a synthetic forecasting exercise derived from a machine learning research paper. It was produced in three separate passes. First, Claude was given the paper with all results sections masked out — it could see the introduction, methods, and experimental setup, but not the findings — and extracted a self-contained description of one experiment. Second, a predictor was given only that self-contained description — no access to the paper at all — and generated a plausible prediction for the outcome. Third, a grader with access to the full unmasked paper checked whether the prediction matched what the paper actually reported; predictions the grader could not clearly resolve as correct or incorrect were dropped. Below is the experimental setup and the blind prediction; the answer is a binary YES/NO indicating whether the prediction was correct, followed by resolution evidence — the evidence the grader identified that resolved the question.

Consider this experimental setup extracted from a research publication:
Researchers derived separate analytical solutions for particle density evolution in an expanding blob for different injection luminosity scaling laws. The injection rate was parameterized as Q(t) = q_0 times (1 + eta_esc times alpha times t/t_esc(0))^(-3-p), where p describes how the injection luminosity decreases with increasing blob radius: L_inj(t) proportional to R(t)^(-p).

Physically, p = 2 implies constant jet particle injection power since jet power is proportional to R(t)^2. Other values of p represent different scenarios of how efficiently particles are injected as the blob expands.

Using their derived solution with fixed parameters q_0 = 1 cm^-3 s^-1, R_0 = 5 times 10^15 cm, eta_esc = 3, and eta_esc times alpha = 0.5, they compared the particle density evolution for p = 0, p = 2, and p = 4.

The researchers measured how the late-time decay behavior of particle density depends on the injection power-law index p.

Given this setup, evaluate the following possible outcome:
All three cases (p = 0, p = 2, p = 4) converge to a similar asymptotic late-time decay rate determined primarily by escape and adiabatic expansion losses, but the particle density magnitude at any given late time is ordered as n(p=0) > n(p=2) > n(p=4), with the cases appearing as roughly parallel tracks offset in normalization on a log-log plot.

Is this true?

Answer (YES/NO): YES